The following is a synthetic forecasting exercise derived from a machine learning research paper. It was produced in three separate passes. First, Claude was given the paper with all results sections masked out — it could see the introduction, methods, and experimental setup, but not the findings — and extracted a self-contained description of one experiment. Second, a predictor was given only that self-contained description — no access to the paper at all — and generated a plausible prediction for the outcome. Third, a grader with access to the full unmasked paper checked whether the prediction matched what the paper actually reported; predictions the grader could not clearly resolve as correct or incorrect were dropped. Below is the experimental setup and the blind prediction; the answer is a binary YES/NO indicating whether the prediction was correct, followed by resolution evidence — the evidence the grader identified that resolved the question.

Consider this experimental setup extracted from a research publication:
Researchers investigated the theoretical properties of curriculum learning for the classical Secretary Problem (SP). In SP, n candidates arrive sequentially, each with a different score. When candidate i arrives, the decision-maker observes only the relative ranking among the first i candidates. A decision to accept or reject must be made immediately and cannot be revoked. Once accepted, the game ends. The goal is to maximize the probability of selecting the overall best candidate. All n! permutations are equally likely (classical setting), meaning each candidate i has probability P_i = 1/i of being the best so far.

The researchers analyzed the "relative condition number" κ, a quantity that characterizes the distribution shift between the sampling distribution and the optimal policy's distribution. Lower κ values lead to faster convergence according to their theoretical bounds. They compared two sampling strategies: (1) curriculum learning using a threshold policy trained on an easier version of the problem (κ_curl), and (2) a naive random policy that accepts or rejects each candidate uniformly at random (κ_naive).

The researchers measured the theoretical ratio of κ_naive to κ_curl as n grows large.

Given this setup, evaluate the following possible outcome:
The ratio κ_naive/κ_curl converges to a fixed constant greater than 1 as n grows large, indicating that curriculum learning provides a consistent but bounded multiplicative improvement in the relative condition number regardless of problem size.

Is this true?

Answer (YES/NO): NO